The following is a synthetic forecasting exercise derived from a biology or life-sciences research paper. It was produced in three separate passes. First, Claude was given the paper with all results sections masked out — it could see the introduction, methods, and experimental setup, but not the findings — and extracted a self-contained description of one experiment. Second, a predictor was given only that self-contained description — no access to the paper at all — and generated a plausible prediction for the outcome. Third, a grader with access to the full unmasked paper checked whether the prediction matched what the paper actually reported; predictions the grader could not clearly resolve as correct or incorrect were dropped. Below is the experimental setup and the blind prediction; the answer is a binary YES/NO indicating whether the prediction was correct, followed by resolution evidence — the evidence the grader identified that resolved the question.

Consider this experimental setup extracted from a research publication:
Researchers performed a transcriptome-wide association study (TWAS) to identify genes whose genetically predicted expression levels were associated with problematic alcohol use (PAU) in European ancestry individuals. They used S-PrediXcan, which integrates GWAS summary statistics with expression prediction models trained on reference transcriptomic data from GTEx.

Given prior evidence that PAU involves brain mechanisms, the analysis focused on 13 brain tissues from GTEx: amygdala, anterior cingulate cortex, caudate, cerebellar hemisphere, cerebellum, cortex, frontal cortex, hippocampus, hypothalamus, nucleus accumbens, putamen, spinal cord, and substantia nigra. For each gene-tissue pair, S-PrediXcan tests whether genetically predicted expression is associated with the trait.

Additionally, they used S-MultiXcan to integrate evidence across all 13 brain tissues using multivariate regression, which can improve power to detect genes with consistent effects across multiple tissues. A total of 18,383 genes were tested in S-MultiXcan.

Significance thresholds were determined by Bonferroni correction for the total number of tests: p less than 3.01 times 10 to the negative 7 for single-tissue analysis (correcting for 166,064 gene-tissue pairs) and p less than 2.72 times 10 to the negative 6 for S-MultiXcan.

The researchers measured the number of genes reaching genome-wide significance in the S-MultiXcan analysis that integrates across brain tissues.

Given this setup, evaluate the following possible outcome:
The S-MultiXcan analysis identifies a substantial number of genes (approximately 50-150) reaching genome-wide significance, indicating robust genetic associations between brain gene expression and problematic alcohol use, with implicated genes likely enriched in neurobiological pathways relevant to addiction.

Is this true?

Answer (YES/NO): YES